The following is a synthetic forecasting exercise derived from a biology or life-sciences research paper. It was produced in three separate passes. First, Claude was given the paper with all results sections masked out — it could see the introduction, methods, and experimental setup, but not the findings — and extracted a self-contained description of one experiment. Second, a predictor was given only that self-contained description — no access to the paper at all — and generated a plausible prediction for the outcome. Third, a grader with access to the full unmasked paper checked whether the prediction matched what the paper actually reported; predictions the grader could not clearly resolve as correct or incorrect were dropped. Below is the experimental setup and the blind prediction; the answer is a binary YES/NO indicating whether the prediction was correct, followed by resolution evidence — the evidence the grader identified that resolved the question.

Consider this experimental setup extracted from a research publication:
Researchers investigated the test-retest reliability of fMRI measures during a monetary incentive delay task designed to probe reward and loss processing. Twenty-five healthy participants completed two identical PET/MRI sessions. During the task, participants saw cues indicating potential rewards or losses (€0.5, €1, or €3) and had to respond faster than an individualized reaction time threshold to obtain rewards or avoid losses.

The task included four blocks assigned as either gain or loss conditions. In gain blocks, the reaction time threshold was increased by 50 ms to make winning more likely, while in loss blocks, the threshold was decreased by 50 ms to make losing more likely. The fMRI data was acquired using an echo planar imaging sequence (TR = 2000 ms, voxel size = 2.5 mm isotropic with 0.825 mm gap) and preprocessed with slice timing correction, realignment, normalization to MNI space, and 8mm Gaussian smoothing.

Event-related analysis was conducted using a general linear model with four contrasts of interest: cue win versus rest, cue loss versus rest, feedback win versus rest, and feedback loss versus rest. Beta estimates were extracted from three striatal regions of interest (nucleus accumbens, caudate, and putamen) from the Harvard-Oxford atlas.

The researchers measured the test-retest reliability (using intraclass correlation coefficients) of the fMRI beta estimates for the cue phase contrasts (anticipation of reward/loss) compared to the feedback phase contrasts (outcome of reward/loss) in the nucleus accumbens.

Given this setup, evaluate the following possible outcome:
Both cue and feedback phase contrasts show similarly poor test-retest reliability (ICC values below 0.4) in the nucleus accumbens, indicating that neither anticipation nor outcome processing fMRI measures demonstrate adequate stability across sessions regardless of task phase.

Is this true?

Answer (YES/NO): NO